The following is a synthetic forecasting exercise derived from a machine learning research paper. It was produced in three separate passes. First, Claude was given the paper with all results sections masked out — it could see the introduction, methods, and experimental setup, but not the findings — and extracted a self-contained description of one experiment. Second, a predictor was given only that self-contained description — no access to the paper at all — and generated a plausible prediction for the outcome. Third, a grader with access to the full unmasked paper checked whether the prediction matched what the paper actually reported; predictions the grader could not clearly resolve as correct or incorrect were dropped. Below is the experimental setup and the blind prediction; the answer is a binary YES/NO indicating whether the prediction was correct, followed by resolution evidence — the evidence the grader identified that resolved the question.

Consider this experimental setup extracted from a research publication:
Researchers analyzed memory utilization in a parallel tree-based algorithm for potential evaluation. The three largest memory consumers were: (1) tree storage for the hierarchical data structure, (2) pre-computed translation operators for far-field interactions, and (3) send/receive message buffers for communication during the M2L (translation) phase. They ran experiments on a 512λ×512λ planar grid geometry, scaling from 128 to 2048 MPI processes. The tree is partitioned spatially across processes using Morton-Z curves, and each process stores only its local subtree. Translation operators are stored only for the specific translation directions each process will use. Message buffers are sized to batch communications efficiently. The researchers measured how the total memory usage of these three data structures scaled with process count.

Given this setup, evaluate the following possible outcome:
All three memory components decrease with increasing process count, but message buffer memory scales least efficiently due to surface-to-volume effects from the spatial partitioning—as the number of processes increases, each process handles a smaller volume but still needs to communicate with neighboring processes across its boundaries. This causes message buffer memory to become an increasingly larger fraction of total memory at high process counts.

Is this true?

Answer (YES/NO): NO